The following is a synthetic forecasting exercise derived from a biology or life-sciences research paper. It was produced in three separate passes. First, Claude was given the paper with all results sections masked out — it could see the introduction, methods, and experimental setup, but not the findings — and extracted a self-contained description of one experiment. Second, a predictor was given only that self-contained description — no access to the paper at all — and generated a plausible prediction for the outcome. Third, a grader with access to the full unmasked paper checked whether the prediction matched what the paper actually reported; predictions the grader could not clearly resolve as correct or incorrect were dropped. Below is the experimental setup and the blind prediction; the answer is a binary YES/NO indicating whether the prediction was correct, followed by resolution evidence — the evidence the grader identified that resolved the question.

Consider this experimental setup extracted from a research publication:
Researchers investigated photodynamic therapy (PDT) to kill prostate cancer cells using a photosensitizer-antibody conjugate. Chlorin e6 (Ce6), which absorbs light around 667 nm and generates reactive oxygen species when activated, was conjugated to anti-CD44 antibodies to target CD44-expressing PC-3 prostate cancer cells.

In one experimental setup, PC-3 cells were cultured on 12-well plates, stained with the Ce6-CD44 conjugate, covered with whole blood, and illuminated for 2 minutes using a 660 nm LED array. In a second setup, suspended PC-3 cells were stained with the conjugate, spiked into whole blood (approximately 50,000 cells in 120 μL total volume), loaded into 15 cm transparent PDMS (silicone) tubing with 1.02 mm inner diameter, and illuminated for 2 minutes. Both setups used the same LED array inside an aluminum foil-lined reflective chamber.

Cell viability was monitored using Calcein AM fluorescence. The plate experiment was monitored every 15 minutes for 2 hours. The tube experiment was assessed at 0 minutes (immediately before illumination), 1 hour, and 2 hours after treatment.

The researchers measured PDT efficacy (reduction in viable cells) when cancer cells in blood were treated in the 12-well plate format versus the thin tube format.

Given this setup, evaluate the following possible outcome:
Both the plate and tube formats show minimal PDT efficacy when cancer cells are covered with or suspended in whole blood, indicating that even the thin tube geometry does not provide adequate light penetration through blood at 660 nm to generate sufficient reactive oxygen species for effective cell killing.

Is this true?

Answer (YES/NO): NO